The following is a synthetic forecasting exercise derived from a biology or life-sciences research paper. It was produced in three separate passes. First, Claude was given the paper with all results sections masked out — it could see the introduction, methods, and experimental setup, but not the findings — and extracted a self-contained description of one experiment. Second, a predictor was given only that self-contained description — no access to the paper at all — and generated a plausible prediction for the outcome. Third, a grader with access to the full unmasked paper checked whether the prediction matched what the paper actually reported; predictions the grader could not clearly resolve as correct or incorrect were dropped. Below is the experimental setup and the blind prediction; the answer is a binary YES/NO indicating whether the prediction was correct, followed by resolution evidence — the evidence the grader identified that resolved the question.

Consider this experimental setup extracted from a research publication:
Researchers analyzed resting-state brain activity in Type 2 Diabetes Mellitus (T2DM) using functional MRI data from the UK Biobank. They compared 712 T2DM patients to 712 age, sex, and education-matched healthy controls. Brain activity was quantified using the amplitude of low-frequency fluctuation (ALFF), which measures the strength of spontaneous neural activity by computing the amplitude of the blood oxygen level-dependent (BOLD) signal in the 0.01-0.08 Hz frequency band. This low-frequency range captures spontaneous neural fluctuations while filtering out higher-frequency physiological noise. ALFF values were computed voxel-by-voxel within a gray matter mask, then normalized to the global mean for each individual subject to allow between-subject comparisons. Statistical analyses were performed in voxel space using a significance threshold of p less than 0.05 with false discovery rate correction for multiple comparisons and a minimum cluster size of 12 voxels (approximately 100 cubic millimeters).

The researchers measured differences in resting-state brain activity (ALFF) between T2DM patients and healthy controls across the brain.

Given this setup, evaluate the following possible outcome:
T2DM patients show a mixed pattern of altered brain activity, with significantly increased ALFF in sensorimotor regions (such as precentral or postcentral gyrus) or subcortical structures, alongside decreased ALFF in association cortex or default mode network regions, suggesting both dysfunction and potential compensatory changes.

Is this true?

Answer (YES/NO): NO